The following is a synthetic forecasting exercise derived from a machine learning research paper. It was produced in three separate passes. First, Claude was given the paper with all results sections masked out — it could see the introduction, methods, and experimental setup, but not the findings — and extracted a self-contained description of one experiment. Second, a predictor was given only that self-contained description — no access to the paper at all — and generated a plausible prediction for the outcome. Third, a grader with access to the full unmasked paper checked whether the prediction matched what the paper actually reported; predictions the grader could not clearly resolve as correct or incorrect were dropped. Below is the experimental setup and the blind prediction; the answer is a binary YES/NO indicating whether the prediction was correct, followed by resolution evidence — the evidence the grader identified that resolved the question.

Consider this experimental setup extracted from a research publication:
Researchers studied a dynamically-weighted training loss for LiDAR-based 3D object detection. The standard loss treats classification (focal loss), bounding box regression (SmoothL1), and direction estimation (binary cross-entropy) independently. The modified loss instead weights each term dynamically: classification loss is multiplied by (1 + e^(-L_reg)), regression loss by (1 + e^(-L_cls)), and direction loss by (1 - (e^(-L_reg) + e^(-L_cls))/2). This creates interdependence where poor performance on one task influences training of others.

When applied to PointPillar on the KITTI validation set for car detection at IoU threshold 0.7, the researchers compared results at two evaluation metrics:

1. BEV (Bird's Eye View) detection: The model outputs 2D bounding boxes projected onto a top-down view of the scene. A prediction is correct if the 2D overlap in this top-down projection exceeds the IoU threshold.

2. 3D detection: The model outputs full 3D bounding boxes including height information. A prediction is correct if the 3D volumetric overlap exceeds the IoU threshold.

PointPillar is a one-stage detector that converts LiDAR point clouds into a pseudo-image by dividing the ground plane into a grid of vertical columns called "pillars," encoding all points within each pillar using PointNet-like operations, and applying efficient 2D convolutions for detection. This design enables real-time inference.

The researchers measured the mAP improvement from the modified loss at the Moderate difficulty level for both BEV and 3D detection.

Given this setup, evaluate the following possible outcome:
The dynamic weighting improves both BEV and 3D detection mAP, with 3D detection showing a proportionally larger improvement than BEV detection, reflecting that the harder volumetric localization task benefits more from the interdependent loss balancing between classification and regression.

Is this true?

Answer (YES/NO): YES